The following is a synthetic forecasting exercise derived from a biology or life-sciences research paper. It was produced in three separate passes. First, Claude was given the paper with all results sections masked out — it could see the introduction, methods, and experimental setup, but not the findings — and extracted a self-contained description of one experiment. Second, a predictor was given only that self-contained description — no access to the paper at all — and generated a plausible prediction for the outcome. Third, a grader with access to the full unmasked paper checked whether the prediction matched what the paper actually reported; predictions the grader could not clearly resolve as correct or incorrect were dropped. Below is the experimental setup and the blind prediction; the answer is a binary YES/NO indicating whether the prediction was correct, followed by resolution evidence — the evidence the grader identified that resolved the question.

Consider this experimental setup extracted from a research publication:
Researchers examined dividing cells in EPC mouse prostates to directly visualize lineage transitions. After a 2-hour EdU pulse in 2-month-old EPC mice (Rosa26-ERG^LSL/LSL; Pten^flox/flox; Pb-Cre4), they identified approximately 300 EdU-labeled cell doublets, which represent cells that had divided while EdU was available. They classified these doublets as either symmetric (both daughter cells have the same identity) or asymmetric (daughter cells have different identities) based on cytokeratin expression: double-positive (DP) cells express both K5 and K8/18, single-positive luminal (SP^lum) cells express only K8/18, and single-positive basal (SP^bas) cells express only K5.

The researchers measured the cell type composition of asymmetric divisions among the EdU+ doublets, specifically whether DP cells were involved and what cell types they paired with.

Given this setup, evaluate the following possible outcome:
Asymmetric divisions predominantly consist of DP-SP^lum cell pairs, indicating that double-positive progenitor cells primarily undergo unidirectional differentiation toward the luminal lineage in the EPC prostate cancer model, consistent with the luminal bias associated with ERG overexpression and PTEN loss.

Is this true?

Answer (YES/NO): YES